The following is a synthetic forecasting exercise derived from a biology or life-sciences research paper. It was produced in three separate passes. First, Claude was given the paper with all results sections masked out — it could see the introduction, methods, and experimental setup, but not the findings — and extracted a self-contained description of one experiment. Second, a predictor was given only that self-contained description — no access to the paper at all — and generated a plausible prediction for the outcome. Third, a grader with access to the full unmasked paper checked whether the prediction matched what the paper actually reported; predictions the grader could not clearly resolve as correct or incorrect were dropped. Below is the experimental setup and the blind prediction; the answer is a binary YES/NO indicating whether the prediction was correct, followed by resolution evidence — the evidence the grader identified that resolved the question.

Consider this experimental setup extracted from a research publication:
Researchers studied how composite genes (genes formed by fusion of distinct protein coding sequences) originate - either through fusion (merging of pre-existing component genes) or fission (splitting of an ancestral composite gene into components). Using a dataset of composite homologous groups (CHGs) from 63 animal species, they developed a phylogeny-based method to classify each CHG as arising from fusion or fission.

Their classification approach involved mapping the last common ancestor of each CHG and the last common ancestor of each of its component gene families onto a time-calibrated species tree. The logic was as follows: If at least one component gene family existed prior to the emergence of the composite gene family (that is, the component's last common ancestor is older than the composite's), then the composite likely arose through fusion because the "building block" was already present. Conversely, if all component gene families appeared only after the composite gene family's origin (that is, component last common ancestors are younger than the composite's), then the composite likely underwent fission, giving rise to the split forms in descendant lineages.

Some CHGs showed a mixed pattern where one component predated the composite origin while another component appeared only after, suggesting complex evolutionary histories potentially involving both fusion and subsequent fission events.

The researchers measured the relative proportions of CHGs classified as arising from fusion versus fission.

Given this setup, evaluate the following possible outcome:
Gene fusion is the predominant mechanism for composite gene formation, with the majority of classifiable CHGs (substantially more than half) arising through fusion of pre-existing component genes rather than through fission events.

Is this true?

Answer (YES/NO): YES